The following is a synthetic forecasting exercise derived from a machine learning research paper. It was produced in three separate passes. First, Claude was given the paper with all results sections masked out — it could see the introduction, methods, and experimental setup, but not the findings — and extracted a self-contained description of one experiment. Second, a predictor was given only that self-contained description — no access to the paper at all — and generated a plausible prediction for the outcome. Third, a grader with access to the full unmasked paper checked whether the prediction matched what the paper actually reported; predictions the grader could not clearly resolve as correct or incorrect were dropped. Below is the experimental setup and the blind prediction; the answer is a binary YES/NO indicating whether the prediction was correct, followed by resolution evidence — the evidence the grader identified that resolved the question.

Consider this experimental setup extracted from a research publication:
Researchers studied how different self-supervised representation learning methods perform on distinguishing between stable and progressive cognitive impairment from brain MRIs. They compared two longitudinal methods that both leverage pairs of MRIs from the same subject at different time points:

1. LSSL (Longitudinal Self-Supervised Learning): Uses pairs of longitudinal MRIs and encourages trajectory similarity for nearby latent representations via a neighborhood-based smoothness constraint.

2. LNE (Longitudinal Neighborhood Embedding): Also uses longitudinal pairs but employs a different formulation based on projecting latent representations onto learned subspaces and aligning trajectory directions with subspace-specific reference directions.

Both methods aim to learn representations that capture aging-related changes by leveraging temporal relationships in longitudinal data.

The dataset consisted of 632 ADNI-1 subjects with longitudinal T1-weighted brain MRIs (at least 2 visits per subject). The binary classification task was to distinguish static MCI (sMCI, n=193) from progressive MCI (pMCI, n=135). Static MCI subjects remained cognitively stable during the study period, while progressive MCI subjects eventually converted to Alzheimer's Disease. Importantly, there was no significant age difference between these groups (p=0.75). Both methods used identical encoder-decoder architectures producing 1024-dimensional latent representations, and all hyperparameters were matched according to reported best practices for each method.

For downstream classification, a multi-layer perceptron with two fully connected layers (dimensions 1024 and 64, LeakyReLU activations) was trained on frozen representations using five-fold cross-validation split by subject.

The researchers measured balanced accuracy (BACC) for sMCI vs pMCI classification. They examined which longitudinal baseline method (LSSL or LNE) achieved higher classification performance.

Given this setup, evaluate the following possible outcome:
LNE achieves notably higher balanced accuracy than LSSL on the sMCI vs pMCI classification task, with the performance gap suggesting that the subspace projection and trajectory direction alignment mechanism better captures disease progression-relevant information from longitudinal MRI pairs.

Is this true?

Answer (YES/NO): NO